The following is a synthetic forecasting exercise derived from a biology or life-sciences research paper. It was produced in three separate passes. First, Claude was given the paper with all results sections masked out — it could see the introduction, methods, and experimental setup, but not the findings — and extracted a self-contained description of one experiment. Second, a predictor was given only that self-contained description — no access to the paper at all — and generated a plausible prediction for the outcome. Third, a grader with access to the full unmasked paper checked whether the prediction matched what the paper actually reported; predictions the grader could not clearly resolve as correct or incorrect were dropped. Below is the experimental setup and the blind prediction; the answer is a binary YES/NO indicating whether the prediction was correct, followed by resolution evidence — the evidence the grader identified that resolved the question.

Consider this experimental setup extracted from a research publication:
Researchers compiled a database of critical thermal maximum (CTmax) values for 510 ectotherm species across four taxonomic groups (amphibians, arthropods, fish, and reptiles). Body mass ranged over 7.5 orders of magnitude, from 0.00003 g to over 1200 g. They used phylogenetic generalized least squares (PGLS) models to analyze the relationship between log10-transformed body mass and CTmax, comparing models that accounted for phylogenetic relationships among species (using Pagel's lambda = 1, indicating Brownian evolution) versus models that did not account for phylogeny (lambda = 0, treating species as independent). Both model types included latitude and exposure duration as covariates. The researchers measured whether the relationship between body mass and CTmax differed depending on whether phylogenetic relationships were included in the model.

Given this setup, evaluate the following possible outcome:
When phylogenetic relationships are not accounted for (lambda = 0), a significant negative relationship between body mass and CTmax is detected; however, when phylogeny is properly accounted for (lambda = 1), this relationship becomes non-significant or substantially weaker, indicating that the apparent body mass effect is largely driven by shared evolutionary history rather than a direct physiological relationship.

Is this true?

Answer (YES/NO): YES